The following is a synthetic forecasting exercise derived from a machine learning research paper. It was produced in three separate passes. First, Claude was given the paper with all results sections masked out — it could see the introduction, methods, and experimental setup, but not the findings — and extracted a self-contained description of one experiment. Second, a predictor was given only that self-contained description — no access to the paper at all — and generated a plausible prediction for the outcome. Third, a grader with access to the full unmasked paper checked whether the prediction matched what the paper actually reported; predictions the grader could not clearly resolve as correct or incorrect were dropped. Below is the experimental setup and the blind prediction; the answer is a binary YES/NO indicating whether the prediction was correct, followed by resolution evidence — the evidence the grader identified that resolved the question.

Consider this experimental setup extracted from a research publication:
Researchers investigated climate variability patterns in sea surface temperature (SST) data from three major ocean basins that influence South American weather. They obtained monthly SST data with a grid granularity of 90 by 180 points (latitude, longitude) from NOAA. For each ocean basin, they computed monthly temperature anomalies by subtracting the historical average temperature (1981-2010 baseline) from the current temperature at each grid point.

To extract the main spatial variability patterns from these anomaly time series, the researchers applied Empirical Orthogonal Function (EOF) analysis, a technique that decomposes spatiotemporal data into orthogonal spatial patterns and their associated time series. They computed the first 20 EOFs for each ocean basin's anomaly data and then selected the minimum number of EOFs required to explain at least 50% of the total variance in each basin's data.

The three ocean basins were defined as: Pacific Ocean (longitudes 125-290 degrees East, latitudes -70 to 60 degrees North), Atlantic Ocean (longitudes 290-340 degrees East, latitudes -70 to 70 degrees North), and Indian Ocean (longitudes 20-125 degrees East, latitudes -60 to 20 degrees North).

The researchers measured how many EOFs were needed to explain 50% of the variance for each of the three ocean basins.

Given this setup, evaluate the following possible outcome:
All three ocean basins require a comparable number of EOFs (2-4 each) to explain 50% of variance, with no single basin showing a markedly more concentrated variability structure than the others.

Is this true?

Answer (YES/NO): NO